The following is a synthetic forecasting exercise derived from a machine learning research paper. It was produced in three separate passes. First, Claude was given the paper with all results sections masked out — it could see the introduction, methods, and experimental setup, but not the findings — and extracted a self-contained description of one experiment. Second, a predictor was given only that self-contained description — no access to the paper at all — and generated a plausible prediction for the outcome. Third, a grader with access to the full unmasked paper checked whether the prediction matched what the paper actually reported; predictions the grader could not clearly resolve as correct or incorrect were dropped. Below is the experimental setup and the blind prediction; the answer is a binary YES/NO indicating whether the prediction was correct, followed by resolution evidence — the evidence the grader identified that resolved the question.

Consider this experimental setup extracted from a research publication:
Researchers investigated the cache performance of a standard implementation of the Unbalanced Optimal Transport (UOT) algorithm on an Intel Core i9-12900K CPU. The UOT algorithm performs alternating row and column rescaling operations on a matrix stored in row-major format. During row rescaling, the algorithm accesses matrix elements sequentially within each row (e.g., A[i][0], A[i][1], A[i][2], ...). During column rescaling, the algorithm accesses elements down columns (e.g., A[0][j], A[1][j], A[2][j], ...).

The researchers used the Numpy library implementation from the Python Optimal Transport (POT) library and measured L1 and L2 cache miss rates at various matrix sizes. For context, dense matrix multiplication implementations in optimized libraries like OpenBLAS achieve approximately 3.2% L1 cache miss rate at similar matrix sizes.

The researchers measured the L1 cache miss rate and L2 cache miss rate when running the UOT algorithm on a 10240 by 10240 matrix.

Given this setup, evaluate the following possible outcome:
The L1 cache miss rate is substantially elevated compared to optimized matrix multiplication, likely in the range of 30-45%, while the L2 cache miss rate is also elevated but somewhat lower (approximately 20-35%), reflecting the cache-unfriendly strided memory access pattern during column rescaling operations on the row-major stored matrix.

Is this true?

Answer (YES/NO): NO